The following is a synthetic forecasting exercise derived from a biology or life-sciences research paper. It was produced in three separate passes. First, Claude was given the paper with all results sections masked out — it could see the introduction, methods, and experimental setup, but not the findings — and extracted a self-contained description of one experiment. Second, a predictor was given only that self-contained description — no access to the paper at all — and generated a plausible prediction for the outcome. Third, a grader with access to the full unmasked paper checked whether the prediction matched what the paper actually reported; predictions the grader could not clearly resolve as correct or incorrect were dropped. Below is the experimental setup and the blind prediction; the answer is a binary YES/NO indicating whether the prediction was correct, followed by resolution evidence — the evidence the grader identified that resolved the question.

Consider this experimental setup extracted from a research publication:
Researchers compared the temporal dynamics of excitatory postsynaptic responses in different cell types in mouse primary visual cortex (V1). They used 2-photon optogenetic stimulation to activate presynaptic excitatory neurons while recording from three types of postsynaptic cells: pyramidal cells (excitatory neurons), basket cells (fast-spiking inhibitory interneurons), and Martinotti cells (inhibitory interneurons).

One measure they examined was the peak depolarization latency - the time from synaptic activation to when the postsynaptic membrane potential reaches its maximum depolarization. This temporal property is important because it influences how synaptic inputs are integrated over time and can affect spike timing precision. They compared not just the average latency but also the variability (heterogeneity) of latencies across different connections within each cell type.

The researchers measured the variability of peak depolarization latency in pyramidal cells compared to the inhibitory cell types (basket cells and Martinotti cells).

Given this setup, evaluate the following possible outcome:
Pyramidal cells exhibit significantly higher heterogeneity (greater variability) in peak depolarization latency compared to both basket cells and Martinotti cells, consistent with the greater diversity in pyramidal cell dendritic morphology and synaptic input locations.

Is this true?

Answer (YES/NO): YES